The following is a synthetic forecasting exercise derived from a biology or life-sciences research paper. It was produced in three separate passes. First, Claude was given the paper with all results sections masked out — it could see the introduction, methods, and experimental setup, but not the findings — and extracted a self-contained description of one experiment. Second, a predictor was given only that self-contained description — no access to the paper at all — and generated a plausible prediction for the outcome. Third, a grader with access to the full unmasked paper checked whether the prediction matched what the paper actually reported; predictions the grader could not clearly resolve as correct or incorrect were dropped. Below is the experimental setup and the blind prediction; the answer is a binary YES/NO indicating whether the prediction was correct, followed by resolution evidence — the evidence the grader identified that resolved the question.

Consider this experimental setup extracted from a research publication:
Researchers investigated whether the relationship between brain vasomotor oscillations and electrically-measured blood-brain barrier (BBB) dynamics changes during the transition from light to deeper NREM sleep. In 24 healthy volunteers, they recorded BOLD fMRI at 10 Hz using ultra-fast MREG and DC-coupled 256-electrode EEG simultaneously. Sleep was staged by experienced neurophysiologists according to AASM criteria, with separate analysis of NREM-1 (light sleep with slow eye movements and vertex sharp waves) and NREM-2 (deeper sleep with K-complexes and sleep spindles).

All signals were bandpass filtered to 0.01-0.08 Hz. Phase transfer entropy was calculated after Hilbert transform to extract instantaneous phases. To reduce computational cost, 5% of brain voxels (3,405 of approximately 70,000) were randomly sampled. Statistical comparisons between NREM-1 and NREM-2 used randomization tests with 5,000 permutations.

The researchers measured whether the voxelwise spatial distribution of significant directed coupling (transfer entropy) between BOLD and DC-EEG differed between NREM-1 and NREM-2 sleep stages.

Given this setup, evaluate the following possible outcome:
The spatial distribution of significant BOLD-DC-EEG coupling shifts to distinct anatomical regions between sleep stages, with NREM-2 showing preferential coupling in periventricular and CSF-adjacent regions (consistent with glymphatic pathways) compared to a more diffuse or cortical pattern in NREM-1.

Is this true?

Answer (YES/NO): NO